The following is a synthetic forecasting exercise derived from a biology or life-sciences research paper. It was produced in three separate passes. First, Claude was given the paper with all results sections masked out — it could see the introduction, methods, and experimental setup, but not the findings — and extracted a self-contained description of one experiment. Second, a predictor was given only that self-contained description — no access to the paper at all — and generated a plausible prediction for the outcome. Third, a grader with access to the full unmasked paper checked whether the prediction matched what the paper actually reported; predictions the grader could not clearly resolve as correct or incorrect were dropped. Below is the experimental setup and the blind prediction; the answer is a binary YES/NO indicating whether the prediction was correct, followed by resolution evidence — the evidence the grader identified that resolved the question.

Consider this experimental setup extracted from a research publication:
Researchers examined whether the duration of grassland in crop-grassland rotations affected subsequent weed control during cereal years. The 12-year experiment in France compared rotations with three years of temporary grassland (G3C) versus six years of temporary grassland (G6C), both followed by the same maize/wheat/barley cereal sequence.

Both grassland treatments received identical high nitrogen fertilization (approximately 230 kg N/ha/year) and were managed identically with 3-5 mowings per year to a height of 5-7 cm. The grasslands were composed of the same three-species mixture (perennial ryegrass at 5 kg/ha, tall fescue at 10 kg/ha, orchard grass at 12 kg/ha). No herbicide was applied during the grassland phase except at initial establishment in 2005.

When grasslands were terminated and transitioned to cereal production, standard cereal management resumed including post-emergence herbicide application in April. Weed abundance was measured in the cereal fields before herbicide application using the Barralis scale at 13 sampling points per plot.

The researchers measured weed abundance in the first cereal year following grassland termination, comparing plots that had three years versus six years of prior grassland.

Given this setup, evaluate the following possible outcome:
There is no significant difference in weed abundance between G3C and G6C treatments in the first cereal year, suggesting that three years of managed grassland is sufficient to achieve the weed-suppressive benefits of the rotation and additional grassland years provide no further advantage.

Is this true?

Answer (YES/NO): NO